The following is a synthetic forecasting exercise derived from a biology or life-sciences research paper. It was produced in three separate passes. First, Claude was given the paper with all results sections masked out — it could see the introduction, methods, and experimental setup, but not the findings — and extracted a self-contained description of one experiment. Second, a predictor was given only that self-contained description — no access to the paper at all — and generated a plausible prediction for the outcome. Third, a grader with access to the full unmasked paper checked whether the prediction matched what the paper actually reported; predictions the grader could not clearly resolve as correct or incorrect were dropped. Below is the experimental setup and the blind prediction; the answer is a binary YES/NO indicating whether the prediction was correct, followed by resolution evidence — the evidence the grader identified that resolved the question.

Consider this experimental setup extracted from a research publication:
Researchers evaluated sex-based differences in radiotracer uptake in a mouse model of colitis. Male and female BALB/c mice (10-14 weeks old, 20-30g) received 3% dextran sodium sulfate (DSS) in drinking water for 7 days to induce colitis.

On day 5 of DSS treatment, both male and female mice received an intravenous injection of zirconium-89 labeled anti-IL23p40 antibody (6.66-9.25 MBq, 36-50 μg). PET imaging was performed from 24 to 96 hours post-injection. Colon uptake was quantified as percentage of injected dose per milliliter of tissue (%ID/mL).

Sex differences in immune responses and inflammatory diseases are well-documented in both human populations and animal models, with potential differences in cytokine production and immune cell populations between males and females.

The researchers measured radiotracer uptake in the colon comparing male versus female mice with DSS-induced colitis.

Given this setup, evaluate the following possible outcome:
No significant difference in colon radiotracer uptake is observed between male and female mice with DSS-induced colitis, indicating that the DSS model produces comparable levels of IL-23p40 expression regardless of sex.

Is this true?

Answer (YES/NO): NO